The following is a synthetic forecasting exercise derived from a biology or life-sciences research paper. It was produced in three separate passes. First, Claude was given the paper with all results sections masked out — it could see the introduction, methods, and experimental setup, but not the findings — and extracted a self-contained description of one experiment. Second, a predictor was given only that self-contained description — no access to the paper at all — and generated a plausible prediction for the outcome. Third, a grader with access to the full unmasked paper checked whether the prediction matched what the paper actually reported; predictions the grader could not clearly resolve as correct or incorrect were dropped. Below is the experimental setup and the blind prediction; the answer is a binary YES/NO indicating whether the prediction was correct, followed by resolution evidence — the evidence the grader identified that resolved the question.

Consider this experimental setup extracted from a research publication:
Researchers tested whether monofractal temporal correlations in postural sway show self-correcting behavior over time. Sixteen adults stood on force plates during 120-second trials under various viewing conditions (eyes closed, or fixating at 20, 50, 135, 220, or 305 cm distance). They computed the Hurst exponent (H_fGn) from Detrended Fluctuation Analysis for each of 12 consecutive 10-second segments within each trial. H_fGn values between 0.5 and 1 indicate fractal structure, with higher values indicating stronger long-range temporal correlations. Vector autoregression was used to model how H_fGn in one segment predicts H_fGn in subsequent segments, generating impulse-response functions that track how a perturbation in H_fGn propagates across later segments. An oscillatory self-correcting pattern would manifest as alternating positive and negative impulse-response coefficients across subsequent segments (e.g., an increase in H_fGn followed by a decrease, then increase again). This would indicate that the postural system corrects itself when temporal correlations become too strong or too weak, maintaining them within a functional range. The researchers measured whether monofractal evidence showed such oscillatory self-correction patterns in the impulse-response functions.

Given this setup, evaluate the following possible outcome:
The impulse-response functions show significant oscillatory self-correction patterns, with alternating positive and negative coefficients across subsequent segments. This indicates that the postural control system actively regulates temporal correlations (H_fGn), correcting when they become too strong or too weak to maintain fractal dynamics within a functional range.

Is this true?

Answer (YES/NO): YES